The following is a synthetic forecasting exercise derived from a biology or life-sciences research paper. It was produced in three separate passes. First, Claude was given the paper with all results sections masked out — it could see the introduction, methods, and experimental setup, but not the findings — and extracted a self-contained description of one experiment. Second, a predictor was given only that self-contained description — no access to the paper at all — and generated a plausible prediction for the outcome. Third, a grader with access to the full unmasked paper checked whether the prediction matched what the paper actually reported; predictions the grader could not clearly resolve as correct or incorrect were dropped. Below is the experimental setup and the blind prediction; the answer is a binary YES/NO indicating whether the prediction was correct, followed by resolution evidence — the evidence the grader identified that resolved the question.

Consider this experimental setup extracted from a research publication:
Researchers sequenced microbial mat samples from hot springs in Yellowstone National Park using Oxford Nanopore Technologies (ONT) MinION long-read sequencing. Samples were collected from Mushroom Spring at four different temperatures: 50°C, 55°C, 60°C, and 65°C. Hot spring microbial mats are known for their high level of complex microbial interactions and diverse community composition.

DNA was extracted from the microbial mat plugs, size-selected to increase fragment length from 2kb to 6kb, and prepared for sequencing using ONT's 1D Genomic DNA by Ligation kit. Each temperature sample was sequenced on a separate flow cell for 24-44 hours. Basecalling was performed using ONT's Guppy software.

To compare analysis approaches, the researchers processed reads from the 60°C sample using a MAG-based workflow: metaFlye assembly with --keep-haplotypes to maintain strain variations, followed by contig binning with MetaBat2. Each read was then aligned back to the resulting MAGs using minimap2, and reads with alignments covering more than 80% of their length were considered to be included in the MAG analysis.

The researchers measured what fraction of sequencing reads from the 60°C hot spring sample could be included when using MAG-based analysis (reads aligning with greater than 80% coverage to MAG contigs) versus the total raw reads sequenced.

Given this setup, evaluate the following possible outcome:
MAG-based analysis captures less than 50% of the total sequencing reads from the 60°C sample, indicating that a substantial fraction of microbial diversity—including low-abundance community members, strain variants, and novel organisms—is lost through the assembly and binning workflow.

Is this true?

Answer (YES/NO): NO